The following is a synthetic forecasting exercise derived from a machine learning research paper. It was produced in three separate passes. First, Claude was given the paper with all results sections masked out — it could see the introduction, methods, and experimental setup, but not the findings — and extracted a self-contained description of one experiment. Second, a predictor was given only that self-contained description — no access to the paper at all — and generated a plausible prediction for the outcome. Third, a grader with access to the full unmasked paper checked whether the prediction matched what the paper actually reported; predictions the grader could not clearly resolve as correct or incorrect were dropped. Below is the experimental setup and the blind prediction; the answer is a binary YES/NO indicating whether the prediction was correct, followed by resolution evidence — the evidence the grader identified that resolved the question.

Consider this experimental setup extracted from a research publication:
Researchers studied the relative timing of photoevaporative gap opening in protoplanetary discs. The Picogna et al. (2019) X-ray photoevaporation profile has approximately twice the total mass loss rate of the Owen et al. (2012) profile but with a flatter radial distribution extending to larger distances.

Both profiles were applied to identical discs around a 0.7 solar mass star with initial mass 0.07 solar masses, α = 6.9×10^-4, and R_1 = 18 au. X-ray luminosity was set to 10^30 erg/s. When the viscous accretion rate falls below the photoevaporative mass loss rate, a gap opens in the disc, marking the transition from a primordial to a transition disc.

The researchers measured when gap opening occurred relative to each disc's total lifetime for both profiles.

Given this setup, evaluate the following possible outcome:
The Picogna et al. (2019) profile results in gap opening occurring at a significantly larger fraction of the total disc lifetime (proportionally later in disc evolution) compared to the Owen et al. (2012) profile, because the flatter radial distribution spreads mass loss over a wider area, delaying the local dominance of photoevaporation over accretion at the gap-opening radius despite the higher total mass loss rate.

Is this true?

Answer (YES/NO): YES